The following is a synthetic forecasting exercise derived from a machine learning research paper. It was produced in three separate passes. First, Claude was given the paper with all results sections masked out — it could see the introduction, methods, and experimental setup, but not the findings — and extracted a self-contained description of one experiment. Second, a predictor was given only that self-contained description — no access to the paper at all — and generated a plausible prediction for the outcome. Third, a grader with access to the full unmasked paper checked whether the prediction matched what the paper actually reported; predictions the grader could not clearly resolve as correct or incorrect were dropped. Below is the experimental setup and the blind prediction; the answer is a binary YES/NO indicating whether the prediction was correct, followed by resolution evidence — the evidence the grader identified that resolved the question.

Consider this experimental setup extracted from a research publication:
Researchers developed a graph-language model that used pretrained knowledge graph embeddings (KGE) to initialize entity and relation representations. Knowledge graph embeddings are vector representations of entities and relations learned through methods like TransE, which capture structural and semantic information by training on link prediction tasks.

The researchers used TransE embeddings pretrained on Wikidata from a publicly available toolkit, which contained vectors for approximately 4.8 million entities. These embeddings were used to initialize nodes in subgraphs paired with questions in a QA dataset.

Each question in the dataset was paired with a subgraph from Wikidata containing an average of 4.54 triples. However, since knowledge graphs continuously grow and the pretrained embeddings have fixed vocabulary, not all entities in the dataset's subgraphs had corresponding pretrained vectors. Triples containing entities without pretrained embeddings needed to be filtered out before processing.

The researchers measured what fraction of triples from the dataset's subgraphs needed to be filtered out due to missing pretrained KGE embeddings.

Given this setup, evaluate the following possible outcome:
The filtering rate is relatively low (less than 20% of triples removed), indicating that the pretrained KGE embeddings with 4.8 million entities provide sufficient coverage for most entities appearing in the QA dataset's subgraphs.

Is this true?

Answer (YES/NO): NO